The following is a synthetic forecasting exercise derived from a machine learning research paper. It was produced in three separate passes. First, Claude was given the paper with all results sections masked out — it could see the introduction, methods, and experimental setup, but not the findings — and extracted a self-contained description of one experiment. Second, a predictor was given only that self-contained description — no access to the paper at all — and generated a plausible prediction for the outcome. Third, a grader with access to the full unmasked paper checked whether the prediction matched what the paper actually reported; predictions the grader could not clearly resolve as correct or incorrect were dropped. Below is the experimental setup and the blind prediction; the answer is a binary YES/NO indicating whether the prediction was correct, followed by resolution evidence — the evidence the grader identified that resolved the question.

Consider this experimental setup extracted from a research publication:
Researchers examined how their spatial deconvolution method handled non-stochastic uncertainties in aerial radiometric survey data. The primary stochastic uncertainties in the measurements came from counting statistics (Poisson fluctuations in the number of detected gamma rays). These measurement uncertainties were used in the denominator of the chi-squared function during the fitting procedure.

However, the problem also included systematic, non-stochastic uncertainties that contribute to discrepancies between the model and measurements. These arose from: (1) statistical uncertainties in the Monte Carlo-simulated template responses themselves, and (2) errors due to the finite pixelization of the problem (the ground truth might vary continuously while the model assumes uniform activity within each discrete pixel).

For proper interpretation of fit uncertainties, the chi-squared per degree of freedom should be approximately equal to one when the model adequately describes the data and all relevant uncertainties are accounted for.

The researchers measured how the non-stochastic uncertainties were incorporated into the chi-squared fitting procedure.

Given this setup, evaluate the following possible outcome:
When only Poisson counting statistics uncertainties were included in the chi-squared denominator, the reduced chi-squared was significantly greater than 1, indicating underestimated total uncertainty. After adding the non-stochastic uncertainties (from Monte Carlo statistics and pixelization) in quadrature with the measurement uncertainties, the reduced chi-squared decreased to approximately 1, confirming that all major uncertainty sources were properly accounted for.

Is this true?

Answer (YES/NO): NO